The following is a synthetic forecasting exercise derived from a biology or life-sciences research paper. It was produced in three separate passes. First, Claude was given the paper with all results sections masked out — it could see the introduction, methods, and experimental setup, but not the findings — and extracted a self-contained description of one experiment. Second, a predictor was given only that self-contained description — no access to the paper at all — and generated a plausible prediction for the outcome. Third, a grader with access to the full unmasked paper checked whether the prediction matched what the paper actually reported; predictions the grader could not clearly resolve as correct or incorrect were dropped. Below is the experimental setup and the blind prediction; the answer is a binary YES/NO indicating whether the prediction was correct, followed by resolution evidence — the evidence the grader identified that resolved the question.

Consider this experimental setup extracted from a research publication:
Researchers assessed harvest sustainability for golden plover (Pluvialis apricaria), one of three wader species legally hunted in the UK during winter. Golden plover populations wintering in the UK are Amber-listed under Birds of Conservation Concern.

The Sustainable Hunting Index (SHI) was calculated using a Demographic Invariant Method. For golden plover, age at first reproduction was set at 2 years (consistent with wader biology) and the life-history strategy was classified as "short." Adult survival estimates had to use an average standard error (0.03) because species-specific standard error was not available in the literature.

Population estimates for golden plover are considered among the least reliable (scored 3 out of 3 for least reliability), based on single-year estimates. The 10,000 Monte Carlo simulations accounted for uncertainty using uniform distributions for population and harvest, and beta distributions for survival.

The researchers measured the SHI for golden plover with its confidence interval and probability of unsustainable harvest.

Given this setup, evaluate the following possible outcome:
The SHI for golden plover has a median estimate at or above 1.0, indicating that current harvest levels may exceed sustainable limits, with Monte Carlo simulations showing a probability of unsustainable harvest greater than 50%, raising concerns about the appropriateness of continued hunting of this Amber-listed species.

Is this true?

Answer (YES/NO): NO